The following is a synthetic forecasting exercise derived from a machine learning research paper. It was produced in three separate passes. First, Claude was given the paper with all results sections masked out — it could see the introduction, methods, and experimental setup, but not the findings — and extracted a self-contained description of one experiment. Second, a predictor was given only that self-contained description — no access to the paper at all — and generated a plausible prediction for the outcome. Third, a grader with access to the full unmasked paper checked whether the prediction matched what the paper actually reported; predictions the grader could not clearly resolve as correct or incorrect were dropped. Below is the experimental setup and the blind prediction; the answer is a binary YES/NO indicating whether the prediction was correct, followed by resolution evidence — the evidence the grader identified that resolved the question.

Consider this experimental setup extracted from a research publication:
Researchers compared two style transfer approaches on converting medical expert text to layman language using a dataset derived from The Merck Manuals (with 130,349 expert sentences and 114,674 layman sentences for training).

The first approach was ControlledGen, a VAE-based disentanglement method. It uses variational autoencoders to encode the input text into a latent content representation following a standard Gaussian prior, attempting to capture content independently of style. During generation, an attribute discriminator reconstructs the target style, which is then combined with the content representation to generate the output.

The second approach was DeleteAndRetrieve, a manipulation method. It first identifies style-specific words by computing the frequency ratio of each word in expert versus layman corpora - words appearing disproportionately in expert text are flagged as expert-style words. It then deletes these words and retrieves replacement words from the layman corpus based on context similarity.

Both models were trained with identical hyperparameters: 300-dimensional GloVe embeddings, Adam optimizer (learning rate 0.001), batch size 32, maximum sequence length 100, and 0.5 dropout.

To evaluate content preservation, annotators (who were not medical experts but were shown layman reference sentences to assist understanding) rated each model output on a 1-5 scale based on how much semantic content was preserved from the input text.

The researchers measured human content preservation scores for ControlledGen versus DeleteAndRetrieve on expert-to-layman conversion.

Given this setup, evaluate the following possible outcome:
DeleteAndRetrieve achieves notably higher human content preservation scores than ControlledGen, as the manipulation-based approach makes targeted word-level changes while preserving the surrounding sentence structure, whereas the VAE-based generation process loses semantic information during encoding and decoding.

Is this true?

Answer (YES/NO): NO